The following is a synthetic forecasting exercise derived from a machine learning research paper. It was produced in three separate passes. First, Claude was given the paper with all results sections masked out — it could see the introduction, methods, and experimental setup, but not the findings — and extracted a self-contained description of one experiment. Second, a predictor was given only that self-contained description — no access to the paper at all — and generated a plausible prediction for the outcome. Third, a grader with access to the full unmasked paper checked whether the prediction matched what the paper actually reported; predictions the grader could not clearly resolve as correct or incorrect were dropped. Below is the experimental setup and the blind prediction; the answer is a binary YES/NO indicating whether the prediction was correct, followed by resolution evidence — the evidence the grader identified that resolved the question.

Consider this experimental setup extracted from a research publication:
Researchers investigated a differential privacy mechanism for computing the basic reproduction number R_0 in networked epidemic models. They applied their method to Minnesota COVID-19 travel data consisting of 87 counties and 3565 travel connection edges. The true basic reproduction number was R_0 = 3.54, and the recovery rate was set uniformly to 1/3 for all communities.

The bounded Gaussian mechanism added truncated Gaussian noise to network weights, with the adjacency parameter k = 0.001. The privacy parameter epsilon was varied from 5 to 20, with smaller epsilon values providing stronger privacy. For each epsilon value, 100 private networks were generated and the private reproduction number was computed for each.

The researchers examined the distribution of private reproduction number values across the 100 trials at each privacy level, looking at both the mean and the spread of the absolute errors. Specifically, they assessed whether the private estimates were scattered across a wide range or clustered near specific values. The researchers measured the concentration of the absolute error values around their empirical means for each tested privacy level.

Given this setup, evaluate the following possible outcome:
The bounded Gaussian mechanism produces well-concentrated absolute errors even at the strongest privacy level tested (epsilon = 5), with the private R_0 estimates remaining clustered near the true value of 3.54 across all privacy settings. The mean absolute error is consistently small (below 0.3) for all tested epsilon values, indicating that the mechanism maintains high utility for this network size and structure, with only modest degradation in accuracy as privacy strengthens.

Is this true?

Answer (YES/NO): NO